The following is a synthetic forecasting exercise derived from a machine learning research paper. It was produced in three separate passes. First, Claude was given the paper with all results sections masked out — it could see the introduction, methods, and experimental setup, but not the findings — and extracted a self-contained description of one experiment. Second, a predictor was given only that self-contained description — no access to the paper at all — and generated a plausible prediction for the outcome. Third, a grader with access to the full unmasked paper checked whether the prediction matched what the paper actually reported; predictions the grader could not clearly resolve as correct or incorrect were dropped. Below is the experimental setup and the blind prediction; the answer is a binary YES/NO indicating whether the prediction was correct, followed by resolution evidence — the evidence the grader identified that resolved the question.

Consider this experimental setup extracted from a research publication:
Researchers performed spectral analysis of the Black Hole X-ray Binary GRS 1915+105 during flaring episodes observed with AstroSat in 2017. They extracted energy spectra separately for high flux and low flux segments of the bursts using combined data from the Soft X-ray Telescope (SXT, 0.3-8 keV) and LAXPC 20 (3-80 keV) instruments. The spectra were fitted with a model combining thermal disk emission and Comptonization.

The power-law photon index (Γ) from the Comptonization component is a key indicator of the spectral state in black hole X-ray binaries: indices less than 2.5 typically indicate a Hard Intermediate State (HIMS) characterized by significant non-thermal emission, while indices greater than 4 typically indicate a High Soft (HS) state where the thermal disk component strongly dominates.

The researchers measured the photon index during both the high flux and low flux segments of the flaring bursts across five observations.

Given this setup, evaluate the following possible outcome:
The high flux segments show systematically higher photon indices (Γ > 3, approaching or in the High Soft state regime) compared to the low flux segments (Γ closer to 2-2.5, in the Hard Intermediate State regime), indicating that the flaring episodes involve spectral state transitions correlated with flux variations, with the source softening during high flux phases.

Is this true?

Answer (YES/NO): NO